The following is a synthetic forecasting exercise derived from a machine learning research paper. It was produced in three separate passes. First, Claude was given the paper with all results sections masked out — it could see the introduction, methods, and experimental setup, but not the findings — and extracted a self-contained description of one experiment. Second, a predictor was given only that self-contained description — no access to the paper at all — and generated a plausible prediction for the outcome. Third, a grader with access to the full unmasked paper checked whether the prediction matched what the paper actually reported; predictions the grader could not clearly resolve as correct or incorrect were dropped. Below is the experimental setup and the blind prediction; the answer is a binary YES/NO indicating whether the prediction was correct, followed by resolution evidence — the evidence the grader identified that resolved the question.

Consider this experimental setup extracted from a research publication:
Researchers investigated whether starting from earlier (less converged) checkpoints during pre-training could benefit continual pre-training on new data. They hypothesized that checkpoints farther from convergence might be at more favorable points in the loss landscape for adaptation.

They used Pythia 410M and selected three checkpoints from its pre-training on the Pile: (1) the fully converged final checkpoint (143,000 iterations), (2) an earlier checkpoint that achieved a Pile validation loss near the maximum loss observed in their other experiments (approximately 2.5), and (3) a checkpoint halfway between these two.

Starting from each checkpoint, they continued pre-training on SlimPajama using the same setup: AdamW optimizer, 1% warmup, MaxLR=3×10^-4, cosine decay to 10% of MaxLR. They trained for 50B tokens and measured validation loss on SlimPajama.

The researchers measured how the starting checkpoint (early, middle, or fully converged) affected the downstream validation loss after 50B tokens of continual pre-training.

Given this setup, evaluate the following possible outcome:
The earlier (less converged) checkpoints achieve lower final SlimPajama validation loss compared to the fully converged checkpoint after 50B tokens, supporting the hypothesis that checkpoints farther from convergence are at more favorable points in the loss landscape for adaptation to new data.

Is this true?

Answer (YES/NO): NO